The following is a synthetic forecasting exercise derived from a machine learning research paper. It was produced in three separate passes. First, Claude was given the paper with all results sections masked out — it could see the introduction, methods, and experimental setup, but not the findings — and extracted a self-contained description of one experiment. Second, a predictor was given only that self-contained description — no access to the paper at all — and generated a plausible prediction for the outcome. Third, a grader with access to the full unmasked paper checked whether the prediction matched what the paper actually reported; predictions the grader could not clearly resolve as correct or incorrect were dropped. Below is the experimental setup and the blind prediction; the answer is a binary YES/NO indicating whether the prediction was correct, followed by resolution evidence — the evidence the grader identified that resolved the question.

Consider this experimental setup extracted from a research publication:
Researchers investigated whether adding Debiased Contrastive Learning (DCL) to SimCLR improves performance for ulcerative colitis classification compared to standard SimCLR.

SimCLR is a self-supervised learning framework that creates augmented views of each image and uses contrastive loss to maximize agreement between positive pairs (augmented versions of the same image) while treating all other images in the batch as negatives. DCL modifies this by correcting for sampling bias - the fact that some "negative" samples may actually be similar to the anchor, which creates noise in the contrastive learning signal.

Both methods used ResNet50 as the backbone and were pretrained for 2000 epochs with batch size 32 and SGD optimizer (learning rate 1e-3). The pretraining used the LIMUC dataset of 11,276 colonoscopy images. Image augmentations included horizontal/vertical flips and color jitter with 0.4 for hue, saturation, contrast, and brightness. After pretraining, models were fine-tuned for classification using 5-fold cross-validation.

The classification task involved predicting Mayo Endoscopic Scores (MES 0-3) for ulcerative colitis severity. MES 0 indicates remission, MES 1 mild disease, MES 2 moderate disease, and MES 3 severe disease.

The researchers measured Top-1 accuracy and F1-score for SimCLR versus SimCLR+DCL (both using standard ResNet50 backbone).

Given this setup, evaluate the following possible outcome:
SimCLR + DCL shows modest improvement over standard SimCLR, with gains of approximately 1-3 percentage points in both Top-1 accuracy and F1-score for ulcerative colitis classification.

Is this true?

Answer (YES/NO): NO